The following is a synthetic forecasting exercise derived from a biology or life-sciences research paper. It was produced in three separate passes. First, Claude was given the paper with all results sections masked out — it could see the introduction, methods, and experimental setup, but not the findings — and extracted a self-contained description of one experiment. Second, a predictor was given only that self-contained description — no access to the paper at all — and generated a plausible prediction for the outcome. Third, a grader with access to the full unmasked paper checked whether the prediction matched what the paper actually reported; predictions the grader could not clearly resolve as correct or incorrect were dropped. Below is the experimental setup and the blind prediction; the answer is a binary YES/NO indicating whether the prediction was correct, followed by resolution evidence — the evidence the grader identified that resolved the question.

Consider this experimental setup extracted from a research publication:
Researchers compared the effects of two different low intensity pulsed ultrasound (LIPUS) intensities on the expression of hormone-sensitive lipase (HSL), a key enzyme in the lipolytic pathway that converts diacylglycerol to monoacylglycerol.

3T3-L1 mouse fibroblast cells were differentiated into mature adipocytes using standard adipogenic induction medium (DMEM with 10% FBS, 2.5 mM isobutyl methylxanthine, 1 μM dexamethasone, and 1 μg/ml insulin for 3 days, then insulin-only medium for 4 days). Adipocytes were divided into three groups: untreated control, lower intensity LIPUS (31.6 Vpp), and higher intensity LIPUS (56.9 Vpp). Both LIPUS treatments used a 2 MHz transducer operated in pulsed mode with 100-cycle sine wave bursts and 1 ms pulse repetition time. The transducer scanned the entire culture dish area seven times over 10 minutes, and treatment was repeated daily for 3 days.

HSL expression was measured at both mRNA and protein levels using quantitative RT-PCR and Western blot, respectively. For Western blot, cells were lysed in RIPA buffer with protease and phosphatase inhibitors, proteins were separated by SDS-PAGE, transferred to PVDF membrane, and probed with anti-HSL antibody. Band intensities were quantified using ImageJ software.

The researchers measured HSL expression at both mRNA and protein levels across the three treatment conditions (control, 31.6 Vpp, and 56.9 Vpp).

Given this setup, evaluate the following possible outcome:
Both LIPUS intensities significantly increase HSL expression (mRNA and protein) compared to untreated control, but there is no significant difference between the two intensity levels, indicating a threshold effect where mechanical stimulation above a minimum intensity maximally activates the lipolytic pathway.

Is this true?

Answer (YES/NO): NO